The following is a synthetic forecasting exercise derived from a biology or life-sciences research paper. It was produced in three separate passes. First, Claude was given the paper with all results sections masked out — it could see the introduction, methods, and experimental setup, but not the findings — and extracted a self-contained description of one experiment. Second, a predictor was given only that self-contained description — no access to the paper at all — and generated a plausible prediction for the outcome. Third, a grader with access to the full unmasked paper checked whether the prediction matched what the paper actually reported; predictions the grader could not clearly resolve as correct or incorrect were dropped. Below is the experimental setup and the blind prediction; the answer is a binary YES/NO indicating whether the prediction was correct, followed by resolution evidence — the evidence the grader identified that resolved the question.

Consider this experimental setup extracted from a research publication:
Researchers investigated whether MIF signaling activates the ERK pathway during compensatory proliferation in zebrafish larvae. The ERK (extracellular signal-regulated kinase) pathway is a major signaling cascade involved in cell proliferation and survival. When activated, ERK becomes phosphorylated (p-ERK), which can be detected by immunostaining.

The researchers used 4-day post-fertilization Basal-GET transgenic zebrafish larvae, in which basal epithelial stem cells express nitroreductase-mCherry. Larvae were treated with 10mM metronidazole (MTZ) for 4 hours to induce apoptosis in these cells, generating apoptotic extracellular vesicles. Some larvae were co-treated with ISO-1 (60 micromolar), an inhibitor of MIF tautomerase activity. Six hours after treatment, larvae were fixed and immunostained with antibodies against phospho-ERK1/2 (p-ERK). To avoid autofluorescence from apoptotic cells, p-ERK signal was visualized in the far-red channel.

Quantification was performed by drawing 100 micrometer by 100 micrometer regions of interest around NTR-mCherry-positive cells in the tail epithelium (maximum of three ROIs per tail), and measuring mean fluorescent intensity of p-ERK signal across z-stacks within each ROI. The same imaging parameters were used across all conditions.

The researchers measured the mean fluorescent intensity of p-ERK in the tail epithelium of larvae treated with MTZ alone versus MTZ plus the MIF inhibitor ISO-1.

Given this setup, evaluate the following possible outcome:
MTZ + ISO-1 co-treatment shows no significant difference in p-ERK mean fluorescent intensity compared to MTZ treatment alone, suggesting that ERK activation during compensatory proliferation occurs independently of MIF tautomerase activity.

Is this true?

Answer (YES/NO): NO